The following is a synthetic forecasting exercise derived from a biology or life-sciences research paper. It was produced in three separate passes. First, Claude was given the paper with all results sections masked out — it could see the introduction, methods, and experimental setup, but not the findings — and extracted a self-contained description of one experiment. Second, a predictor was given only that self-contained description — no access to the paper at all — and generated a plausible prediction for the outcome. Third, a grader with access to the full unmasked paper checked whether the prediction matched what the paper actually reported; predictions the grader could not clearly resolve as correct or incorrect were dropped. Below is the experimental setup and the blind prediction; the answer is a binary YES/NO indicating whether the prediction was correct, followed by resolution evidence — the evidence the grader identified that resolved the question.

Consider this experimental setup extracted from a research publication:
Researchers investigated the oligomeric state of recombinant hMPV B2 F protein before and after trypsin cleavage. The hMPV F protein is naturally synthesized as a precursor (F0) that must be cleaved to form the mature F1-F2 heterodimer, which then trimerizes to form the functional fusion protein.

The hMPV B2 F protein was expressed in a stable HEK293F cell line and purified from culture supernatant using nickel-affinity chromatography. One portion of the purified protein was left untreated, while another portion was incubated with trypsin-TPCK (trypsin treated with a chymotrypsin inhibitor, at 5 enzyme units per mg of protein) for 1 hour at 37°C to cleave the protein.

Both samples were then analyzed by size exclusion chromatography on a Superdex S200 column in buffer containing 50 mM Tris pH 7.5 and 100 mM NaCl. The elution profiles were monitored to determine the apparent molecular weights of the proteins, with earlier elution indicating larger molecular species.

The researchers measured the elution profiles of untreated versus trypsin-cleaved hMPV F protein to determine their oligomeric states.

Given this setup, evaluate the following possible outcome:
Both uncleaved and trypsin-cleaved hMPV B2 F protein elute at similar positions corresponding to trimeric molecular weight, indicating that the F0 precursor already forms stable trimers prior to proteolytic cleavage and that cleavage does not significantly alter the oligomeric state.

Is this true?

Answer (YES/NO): NO